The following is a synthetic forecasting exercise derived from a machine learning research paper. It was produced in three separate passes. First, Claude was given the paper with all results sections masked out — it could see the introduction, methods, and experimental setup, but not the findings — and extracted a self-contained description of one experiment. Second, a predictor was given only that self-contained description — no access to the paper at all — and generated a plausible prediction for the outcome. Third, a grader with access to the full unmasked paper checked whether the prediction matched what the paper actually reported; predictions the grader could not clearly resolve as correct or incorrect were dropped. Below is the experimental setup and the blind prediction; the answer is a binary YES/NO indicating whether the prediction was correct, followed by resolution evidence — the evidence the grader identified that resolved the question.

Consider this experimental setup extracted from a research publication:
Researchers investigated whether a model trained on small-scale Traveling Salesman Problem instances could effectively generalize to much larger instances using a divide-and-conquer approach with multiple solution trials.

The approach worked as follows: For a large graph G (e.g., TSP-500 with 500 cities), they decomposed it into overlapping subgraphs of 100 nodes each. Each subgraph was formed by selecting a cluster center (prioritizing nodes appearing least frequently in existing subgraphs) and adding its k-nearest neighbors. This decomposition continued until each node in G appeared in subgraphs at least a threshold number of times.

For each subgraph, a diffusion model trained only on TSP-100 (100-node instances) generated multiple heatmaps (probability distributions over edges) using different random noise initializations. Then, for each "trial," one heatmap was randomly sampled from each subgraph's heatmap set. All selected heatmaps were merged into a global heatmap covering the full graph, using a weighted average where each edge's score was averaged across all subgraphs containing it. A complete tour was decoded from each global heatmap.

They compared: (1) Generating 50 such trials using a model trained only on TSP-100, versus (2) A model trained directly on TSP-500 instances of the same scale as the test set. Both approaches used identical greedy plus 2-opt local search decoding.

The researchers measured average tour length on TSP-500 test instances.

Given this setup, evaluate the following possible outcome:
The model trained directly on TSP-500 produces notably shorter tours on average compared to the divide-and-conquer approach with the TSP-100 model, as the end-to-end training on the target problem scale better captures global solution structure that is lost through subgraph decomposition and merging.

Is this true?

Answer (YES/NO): NO